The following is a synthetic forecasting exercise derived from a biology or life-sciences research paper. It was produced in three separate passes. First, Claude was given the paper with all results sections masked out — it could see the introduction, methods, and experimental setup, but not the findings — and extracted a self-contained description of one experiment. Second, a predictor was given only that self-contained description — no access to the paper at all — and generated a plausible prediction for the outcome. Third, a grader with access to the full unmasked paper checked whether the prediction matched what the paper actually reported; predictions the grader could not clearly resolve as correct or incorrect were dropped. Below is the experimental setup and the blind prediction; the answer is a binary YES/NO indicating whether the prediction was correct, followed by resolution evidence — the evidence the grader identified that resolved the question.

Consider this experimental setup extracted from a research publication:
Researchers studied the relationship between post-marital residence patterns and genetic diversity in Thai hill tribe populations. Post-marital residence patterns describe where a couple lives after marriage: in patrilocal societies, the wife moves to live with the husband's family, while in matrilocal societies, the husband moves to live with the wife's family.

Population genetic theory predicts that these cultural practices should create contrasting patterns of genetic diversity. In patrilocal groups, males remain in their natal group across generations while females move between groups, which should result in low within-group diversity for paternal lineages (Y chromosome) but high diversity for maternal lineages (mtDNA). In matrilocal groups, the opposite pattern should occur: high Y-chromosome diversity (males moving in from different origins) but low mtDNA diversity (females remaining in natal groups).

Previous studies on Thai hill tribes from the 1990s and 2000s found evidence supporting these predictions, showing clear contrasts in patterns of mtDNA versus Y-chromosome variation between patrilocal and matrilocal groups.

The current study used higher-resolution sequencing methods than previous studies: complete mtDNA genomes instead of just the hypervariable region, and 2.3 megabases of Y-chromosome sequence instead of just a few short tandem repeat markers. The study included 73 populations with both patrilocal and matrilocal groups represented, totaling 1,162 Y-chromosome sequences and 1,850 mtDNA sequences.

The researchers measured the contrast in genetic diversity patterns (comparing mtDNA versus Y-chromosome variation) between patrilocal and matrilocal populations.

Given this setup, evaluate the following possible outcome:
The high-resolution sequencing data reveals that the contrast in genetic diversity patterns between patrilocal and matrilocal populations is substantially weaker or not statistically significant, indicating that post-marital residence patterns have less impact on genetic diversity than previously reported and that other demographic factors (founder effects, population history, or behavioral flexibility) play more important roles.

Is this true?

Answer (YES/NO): YES